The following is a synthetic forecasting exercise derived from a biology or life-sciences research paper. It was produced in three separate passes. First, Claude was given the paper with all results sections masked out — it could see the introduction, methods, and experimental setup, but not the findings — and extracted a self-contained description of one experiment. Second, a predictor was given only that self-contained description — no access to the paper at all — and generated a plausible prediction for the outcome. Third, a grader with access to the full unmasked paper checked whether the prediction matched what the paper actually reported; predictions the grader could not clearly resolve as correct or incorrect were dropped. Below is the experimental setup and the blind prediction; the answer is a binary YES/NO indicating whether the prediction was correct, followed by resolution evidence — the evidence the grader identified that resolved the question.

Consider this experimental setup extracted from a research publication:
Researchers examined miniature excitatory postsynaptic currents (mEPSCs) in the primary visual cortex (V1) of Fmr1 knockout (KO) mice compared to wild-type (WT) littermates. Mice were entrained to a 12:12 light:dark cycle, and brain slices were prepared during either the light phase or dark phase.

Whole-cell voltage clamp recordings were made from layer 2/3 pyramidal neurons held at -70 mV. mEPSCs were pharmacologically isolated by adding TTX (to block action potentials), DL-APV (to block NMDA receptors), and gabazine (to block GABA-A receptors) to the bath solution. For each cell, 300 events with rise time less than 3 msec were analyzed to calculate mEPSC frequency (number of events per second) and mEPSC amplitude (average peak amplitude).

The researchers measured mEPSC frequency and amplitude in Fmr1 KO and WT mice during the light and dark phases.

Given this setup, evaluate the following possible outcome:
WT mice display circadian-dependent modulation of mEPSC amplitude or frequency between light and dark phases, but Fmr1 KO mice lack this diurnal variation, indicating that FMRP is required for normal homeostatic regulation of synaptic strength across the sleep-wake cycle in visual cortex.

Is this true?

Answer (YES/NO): YES